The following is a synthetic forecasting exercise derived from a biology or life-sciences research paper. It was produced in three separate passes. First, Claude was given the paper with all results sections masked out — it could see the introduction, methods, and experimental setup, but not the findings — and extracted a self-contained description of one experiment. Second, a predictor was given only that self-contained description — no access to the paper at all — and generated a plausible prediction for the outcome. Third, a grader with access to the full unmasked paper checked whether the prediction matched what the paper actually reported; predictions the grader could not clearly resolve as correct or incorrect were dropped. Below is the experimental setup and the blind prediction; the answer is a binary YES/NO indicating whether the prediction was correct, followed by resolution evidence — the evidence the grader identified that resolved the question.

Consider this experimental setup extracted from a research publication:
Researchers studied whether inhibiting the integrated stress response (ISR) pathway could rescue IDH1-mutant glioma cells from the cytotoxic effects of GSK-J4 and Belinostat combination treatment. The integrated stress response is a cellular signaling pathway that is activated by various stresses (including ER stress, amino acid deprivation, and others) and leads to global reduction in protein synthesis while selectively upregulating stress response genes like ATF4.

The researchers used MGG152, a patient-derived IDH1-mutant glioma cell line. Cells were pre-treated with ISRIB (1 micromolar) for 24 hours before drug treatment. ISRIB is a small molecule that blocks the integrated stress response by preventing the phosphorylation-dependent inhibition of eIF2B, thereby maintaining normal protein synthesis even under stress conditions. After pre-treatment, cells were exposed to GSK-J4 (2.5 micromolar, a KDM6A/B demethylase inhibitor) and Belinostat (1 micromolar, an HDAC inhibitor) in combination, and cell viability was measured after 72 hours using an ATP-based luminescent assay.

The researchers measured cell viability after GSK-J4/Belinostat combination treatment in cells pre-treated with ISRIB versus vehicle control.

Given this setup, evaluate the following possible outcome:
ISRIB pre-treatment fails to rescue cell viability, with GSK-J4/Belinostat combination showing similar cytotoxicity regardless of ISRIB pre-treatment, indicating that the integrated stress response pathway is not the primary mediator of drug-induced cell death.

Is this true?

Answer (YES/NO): NO